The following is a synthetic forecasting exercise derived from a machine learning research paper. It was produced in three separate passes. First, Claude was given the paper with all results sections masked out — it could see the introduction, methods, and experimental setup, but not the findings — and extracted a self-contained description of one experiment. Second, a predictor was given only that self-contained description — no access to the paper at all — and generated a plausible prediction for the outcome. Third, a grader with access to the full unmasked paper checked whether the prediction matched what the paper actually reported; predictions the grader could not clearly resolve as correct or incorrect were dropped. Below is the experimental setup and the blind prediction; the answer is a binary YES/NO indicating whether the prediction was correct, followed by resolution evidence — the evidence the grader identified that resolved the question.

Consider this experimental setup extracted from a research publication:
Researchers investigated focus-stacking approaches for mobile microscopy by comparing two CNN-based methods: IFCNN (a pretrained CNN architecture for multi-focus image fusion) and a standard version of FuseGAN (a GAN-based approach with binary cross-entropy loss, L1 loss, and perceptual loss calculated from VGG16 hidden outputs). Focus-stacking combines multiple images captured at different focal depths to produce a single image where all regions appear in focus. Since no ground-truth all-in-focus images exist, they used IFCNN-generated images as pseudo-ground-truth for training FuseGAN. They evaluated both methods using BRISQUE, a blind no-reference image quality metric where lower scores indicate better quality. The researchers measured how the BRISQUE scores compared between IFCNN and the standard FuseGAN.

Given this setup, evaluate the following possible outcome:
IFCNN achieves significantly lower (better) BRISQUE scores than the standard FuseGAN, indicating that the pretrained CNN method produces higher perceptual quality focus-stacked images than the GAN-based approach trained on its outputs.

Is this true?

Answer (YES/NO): YES